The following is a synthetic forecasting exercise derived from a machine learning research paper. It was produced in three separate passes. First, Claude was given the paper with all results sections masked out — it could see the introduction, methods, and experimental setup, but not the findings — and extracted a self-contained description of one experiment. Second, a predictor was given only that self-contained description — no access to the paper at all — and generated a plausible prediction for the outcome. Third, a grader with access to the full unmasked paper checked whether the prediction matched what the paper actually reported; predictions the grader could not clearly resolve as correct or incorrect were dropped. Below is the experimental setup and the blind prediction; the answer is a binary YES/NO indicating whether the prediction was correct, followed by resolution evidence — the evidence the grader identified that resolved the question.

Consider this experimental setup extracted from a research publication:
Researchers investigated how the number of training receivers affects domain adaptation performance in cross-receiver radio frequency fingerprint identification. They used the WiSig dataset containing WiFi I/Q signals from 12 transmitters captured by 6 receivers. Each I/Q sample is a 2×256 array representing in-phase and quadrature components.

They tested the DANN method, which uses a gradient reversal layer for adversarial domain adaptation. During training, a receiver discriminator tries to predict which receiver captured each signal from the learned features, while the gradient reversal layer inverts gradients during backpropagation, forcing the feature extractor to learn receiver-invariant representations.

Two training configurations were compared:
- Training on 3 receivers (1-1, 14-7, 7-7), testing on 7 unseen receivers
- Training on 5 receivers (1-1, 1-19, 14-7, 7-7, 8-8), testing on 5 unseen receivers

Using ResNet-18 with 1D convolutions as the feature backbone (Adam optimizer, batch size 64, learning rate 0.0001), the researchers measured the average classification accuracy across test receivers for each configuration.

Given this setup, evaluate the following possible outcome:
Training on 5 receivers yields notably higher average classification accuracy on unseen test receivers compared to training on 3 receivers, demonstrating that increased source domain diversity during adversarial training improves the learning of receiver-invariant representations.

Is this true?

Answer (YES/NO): YES